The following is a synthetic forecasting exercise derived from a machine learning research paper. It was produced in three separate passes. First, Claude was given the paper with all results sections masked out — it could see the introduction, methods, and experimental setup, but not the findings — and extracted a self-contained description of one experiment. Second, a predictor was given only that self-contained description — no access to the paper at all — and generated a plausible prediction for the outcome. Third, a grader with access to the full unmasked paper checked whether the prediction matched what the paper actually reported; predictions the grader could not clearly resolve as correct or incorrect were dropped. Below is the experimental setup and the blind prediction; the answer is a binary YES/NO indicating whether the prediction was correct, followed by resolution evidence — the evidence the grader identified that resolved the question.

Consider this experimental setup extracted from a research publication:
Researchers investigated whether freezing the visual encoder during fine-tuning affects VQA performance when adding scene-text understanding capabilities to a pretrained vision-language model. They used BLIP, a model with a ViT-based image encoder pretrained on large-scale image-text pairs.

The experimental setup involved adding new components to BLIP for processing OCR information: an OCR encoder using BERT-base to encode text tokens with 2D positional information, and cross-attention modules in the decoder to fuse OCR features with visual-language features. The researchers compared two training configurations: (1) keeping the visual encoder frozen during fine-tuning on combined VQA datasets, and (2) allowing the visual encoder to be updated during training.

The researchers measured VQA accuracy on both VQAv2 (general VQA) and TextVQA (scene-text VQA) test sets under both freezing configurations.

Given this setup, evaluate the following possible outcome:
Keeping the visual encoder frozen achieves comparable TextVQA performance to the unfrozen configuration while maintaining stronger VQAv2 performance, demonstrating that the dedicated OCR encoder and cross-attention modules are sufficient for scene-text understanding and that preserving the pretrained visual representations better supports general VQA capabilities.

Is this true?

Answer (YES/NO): NO